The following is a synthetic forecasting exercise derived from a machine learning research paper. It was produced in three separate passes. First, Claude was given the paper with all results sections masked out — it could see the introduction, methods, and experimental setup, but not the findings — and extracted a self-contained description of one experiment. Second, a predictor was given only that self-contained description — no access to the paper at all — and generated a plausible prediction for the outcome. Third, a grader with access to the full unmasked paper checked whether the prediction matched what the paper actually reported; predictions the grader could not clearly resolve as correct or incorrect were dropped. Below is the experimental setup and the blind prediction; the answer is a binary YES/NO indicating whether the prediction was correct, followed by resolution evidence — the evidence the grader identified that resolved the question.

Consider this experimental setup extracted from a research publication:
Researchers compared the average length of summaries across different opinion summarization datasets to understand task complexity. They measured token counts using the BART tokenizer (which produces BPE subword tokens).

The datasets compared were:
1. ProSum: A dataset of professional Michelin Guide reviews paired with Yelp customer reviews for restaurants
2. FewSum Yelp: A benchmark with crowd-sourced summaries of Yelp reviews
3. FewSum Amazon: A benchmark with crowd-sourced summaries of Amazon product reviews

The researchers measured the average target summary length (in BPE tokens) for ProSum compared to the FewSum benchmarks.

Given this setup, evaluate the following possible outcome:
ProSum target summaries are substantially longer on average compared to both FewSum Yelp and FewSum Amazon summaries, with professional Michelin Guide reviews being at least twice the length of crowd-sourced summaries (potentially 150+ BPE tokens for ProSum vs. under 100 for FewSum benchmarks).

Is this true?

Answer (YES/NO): NO